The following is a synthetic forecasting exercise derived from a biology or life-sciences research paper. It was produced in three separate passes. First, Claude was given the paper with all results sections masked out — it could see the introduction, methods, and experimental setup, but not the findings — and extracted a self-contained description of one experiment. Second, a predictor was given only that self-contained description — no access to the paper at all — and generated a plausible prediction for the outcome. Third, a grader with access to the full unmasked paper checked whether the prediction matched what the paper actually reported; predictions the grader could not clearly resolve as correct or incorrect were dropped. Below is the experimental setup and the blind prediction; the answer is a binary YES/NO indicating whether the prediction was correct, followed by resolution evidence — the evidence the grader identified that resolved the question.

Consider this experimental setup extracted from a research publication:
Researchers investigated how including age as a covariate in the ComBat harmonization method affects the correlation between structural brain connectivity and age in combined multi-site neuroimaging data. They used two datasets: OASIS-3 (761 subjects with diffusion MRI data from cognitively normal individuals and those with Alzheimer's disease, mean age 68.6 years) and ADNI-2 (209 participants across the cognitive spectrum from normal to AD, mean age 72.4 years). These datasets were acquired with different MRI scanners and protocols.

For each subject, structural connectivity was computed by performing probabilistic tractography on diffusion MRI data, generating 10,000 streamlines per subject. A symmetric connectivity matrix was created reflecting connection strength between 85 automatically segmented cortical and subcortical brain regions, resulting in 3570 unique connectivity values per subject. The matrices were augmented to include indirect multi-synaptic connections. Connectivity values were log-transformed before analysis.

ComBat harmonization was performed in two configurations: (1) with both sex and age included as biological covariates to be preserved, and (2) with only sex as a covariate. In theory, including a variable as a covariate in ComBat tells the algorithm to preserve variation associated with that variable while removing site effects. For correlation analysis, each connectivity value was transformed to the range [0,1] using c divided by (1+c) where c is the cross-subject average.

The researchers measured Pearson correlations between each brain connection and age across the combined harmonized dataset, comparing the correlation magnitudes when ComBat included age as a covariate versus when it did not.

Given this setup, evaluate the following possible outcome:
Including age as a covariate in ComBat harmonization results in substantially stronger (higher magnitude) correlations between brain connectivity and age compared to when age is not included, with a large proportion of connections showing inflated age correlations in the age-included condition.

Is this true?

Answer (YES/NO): NO